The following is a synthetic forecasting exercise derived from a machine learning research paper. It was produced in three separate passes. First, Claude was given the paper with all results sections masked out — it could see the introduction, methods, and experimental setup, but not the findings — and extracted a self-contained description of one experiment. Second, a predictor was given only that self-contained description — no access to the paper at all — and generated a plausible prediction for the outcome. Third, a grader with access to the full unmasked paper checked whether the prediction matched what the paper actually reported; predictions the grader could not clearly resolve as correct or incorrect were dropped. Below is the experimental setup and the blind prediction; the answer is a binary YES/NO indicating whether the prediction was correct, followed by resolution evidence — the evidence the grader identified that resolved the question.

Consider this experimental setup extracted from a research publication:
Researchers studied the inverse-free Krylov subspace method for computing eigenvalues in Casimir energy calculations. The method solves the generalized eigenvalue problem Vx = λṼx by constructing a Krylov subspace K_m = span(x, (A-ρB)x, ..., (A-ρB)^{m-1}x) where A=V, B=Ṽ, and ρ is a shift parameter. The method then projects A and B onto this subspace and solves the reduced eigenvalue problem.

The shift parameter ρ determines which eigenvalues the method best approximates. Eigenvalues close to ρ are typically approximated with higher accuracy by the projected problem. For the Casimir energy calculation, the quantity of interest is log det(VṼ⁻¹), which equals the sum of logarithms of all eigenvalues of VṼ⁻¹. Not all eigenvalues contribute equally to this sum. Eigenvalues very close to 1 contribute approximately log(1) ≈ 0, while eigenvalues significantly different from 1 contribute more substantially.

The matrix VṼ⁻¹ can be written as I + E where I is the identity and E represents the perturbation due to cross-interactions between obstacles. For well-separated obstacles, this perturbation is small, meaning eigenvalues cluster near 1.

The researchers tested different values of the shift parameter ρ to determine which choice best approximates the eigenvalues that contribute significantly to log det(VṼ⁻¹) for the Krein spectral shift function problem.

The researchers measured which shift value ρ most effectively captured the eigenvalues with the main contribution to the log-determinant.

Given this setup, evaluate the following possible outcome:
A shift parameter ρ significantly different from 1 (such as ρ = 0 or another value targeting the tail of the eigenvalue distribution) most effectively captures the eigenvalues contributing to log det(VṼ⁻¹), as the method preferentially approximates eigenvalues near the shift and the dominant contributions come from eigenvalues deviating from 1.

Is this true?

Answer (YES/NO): NO